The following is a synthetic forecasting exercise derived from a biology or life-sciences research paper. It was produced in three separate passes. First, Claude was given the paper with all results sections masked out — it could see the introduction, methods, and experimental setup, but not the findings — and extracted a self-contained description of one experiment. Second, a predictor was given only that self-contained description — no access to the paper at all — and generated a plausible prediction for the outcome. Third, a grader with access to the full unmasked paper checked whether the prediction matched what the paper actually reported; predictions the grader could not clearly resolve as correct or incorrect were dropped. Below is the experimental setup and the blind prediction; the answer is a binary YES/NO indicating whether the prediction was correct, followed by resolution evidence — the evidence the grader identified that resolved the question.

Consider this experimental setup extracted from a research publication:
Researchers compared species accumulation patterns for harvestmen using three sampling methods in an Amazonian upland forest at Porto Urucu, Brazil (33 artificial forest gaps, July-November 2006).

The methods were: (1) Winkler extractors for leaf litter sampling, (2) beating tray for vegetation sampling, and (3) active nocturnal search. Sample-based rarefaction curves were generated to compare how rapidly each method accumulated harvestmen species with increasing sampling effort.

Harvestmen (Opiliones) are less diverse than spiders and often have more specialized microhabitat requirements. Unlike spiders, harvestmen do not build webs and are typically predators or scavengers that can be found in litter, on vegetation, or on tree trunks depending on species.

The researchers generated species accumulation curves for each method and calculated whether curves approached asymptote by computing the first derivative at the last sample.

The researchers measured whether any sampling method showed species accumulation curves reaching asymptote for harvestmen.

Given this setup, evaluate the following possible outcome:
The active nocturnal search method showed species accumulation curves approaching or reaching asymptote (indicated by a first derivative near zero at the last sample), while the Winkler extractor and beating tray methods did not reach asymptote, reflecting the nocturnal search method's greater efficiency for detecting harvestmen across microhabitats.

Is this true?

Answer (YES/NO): NO